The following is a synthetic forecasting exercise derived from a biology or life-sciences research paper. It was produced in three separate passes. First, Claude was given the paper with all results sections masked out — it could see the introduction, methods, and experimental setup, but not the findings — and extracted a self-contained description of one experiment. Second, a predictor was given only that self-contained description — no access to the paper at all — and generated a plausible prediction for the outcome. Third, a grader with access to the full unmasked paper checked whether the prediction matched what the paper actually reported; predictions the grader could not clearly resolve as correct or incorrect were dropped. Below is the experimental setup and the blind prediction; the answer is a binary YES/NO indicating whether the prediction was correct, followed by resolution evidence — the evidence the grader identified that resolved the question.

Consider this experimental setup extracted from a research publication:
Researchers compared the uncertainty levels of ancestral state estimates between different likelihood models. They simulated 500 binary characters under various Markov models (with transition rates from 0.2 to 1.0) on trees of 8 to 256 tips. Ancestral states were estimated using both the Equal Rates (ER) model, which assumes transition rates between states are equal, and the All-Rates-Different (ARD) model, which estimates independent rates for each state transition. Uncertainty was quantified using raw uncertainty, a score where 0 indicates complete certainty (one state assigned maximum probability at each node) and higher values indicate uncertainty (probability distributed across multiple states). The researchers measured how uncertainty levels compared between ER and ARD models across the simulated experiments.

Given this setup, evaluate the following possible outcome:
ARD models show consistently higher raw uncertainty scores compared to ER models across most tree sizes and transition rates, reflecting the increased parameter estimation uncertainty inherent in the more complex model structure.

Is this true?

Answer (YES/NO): YES